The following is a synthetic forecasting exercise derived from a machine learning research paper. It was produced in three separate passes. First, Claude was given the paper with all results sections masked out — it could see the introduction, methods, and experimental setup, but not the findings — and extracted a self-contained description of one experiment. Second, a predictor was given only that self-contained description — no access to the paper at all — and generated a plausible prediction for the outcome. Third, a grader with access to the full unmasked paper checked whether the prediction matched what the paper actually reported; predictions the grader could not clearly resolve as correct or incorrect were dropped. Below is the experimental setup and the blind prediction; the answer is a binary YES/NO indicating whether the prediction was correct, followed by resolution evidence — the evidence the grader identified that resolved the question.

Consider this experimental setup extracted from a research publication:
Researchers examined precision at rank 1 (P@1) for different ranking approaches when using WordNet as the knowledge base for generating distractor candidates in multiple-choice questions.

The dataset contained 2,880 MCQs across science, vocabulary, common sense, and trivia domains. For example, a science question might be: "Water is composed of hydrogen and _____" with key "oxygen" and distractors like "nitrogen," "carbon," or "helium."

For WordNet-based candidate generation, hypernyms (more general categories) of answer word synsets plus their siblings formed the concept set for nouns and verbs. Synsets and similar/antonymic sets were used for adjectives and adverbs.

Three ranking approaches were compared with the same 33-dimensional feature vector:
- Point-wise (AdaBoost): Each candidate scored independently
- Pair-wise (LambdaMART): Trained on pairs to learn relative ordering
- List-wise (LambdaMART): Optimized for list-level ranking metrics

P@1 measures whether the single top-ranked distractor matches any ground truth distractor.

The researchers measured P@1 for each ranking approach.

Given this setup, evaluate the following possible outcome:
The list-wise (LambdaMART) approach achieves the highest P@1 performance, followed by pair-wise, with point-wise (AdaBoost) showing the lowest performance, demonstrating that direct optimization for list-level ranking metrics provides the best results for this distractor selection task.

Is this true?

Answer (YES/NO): NO